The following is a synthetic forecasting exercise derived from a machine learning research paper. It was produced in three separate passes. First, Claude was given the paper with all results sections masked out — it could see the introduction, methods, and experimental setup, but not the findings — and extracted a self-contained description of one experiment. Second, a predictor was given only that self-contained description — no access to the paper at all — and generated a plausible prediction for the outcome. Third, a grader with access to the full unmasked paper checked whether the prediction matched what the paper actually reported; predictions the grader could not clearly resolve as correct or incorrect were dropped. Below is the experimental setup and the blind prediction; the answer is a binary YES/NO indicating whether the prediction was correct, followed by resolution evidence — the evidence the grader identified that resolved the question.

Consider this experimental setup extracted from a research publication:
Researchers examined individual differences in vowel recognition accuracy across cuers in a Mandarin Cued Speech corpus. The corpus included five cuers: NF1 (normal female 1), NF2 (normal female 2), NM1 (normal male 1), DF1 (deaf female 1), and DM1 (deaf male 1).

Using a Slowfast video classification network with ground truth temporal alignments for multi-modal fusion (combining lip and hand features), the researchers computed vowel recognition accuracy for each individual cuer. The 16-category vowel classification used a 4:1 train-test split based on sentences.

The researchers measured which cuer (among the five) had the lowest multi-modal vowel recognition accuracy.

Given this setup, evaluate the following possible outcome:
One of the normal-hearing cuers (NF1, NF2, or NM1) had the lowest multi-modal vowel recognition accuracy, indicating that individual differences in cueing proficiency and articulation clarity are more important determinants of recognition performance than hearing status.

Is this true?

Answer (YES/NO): NO